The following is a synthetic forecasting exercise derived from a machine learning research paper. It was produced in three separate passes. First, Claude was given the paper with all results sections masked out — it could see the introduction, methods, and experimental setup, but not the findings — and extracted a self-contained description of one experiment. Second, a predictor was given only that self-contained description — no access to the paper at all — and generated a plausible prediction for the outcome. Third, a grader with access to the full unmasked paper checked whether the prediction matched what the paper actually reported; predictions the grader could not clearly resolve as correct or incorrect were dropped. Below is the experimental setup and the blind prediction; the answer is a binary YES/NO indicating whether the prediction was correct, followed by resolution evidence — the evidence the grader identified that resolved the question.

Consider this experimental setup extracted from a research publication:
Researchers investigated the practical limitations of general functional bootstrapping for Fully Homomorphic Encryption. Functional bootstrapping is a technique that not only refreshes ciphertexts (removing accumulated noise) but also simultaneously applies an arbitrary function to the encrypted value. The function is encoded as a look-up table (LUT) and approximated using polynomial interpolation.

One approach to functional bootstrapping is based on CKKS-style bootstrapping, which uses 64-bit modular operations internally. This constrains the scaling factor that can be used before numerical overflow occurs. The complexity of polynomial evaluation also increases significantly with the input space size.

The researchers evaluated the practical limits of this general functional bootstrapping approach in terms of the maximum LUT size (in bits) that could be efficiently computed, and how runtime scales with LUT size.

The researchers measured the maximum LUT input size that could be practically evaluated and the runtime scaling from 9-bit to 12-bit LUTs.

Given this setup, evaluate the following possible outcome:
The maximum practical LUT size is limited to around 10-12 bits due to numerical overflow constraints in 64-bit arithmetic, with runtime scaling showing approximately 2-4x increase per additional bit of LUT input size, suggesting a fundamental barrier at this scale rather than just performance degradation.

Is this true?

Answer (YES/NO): YES